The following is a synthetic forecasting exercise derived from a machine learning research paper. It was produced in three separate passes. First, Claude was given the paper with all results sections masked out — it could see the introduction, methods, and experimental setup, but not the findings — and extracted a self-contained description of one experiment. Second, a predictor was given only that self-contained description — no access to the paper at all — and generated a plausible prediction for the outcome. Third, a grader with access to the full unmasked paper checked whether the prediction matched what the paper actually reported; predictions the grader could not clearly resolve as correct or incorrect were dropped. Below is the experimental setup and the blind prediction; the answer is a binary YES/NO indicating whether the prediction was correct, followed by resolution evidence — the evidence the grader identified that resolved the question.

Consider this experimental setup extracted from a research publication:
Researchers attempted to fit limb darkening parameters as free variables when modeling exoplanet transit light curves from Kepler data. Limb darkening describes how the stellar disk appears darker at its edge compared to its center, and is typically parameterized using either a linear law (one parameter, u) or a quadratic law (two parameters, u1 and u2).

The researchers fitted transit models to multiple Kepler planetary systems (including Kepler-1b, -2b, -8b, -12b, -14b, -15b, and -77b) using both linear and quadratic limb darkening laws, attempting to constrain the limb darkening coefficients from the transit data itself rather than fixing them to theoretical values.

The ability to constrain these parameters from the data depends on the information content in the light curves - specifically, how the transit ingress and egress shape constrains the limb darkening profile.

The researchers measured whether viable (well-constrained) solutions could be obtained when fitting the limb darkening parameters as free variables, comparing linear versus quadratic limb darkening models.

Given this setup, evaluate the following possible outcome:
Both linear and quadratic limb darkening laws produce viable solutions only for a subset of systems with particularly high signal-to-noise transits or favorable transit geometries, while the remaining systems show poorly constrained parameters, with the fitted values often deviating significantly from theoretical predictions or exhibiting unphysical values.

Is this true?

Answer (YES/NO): NO